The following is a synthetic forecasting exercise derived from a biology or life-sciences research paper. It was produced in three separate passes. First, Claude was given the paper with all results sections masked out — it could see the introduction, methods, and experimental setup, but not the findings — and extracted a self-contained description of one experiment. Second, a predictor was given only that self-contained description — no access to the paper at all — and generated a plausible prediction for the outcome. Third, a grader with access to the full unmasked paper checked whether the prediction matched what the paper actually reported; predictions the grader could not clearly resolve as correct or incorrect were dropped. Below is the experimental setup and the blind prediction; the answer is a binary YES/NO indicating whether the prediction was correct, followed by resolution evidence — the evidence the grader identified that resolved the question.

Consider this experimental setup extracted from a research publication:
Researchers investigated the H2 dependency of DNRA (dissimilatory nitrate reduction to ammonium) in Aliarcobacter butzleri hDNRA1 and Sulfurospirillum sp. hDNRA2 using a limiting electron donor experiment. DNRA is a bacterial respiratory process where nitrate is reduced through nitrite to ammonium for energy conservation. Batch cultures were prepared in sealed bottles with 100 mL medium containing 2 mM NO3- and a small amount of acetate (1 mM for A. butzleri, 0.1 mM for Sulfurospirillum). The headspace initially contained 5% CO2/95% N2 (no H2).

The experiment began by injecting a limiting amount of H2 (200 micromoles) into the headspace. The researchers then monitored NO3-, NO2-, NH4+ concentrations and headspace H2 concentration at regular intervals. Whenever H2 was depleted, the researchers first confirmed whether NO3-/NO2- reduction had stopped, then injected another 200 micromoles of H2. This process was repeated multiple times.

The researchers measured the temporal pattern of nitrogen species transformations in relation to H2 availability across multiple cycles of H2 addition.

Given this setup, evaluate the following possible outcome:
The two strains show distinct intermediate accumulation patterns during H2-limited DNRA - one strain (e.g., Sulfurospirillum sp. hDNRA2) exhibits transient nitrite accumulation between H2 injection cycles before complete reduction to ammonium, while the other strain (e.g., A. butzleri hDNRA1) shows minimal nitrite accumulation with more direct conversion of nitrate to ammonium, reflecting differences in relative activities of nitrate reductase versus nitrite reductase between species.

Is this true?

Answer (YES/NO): NO